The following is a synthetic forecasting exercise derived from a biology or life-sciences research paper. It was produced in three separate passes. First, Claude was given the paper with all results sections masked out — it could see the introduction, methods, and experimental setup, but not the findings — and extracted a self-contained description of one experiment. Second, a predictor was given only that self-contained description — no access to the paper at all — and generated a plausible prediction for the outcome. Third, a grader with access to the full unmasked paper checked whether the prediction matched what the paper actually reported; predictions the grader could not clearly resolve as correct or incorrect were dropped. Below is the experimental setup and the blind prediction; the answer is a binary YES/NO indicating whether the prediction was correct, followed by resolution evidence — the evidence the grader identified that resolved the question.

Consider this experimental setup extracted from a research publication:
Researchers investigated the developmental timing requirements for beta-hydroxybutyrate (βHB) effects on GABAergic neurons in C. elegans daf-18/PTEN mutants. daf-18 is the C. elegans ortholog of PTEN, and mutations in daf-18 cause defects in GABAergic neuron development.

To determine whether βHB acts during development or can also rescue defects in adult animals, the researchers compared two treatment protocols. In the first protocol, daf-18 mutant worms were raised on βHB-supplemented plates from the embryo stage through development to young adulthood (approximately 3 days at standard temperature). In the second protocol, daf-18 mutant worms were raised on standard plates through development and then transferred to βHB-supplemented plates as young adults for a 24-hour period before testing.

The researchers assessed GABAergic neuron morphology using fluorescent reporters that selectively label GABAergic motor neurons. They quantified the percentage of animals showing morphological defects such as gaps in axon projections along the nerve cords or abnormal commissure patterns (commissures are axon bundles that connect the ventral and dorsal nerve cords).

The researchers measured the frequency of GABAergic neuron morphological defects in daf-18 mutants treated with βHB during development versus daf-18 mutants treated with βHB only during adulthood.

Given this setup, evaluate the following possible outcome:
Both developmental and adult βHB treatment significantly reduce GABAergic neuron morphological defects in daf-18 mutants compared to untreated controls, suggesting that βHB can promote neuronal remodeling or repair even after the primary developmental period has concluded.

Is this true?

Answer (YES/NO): NO